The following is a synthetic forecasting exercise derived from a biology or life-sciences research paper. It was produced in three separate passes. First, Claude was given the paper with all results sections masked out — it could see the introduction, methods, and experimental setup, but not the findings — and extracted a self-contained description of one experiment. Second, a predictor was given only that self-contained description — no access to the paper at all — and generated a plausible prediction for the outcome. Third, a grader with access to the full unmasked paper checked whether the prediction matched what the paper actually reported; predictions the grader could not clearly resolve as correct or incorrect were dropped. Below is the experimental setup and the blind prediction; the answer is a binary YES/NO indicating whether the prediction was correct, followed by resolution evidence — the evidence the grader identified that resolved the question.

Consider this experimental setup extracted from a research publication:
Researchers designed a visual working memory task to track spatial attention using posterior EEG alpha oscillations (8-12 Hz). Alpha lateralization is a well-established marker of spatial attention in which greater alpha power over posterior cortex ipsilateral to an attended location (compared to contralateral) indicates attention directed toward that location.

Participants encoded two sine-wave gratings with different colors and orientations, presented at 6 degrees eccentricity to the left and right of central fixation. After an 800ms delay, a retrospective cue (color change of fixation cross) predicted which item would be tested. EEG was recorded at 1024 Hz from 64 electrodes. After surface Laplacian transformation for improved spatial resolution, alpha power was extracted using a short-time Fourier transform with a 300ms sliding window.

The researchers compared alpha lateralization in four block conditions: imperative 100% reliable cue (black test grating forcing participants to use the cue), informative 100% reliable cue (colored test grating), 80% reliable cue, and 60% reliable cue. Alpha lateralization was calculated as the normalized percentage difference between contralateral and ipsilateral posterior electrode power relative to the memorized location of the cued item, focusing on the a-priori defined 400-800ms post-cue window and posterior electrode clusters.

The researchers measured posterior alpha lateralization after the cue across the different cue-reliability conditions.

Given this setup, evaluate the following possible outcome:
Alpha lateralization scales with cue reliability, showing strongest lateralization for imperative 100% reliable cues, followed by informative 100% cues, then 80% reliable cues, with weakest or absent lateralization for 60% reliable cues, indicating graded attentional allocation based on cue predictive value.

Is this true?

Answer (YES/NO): NO